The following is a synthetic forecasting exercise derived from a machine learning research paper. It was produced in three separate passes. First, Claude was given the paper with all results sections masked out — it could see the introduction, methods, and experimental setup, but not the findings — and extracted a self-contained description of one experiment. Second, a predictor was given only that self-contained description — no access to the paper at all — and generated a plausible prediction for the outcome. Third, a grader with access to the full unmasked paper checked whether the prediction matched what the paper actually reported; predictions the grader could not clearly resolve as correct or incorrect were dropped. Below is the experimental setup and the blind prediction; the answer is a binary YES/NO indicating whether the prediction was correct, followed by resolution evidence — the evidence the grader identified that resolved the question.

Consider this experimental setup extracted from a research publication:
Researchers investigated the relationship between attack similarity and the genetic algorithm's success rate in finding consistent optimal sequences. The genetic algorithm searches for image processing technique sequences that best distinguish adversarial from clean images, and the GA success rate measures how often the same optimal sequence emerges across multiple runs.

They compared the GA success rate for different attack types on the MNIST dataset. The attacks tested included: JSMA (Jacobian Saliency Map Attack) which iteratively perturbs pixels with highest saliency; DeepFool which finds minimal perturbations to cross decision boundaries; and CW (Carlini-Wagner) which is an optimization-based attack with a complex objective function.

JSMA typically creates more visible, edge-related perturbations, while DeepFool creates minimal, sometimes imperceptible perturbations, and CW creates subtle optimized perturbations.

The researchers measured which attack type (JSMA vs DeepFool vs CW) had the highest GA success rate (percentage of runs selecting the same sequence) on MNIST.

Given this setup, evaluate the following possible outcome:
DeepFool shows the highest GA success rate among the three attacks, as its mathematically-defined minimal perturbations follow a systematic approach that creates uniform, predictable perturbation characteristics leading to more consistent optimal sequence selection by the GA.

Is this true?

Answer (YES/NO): NO